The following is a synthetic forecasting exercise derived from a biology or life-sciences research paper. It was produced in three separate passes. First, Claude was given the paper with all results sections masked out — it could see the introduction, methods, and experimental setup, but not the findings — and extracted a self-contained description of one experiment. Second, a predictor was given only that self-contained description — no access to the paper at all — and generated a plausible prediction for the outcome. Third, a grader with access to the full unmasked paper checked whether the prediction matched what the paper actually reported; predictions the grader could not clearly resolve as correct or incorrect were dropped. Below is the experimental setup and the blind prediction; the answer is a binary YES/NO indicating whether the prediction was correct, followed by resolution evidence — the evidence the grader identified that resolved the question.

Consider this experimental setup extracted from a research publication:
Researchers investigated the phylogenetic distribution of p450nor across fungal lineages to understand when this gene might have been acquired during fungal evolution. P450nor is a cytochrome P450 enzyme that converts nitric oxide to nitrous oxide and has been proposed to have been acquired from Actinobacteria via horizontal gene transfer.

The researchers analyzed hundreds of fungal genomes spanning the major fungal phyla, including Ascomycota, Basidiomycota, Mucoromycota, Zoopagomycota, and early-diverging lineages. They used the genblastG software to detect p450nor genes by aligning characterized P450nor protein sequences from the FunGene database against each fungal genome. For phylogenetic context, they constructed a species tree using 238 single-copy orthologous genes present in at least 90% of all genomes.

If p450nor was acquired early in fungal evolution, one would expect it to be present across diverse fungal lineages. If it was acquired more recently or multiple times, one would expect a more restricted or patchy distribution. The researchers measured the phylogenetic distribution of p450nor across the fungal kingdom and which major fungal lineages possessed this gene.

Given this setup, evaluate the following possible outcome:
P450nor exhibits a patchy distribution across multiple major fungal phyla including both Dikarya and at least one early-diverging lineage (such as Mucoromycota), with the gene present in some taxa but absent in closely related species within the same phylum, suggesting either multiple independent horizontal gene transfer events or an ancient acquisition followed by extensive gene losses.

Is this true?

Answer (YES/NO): NO